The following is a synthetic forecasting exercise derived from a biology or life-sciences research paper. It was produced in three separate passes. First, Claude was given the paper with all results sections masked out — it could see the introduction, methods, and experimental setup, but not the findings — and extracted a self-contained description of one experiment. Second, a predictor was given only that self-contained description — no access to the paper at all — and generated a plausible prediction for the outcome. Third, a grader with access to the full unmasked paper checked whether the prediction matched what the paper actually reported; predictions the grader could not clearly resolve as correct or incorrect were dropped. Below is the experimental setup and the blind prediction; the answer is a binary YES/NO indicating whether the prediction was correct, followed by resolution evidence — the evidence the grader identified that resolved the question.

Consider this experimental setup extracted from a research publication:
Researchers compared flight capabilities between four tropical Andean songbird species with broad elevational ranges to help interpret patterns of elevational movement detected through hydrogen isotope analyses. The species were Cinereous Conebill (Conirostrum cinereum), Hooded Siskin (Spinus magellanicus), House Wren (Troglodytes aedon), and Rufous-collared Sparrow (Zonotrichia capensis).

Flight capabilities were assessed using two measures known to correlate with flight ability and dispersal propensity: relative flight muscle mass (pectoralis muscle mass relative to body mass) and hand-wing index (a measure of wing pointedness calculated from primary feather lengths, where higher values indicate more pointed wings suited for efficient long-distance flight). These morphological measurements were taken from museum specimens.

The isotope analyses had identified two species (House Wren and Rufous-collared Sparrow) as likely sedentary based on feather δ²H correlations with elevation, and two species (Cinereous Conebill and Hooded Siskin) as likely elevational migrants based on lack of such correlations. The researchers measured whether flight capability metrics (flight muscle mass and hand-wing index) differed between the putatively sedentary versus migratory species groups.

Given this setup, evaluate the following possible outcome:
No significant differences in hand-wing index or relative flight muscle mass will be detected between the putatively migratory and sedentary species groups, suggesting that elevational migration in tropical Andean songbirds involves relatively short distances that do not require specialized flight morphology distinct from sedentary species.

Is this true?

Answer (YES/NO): NO